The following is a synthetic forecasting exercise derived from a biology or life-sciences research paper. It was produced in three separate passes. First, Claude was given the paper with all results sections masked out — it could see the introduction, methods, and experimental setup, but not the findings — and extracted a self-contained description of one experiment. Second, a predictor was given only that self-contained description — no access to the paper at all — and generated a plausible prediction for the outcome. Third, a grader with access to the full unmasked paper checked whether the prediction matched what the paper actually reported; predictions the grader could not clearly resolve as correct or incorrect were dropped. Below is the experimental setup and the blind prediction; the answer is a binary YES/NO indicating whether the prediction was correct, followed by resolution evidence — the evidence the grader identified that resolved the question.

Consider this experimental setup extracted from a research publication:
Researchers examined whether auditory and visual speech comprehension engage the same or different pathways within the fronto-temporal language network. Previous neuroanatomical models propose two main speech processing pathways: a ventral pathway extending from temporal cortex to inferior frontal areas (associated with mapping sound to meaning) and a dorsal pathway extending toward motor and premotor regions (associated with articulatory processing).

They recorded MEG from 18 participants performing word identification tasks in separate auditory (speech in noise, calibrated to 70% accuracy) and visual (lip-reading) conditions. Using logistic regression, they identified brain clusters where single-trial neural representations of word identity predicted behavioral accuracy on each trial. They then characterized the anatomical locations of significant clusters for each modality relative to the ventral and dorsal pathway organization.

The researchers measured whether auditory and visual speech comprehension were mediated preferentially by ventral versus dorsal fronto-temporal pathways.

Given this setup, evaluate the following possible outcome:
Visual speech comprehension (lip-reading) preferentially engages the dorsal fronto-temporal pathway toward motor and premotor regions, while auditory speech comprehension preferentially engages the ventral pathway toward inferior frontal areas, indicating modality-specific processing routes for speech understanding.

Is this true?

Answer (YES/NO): YES